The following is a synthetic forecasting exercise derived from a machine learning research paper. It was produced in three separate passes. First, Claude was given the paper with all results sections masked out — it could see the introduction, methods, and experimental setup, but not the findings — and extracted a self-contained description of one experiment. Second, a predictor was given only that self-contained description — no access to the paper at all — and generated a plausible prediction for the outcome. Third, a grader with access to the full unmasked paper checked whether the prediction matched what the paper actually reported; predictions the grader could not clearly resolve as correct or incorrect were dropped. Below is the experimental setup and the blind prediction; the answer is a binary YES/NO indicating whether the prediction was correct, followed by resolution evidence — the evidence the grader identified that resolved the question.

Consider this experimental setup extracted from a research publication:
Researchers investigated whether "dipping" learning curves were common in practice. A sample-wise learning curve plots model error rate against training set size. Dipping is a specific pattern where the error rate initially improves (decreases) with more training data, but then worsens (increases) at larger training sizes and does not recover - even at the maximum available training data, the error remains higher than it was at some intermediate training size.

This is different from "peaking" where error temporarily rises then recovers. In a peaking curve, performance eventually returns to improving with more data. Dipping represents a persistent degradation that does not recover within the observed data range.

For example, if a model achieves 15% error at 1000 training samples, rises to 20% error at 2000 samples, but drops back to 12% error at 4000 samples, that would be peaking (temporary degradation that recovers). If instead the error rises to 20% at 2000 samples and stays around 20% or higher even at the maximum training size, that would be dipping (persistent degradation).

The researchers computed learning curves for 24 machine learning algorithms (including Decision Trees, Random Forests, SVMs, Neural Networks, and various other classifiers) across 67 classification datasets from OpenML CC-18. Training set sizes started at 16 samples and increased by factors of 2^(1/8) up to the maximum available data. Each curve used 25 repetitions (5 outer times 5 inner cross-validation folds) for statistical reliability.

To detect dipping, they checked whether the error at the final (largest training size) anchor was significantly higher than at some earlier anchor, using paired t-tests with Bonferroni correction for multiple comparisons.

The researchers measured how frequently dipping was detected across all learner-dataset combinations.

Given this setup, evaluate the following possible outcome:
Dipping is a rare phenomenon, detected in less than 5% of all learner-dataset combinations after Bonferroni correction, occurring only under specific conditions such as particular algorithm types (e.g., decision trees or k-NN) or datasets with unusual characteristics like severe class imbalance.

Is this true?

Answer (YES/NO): NO